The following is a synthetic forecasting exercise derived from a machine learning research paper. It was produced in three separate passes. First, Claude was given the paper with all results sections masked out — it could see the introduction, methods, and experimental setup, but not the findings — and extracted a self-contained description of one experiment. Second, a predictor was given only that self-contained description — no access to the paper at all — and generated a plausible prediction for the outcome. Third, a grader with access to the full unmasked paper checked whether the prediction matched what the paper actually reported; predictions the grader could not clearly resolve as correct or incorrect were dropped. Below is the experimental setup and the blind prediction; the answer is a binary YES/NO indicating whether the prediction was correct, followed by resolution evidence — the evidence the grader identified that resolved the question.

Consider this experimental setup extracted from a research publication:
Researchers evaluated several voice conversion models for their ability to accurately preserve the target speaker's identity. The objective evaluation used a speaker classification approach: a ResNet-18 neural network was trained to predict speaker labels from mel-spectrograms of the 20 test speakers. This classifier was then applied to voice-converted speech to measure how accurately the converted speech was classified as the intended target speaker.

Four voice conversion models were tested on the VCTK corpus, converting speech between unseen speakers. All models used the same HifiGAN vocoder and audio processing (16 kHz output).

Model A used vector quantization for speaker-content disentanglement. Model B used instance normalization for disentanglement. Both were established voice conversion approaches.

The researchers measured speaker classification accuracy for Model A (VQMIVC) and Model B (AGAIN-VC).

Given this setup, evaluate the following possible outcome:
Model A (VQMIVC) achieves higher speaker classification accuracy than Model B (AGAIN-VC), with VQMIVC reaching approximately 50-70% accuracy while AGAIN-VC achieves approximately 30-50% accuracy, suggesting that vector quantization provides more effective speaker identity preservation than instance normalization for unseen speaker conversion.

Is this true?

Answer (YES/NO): NO